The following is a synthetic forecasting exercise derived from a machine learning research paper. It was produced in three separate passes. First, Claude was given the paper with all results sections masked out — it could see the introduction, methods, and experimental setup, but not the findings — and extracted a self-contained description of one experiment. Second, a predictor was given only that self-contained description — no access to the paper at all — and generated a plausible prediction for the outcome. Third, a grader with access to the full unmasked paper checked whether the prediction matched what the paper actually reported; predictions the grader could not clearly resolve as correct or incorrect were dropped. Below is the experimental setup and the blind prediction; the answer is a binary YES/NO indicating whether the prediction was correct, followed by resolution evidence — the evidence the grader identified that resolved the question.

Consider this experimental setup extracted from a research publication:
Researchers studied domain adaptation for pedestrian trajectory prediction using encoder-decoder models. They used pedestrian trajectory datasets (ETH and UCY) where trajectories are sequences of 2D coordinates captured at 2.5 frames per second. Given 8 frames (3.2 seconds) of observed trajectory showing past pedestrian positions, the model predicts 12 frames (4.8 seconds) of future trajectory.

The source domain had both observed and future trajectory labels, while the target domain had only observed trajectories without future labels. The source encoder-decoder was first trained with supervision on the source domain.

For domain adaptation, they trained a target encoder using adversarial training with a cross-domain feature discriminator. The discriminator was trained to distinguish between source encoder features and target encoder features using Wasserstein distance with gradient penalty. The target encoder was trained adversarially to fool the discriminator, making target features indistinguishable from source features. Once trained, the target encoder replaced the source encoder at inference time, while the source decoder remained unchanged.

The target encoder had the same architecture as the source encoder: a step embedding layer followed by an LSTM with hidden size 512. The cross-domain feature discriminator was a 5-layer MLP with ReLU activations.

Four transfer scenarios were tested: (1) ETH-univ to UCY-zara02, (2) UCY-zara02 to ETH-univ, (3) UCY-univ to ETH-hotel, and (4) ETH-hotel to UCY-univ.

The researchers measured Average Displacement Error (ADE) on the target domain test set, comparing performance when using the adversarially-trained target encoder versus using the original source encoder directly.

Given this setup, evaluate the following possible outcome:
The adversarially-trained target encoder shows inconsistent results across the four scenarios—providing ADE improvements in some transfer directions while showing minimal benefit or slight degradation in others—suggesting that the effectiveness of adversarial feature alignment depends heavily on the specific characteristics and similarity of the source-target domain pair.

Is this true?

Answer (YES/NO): YES